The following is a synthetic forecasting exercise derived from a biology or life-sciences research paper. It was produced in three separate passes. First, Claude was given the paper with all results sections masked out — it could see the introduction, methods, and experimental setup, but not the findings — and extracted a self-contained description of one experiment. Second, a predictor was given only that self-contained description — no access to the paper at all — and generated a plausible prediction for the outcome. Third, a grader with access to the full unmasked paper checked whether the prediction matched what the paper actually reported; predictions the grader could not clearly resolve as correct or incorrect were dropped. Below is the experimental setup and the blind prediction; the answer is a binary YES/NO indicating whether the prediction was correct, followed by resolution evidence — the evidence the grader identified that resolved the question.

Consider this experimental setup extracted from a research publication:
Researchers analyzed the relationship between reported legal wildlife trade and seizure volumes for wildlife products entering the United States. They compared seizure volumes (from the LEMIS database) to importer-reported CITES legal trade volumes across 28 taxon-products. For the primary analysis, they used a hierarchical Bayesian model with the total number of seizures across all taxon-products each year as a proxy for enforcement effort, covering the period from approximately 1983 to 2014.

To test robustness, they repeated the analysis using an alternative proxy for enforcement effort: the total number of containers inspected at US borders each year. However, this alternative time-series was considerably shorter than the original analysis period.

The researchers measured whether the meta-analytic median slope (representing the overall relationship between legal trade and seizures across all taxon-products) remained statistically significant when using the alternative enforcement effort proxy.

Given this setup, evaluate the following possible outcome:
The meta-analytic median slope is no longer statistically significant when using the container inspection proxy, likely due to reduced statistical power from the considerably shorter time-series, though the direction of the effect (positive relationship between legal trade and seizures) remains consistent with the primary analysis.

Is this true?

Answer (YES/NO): YES